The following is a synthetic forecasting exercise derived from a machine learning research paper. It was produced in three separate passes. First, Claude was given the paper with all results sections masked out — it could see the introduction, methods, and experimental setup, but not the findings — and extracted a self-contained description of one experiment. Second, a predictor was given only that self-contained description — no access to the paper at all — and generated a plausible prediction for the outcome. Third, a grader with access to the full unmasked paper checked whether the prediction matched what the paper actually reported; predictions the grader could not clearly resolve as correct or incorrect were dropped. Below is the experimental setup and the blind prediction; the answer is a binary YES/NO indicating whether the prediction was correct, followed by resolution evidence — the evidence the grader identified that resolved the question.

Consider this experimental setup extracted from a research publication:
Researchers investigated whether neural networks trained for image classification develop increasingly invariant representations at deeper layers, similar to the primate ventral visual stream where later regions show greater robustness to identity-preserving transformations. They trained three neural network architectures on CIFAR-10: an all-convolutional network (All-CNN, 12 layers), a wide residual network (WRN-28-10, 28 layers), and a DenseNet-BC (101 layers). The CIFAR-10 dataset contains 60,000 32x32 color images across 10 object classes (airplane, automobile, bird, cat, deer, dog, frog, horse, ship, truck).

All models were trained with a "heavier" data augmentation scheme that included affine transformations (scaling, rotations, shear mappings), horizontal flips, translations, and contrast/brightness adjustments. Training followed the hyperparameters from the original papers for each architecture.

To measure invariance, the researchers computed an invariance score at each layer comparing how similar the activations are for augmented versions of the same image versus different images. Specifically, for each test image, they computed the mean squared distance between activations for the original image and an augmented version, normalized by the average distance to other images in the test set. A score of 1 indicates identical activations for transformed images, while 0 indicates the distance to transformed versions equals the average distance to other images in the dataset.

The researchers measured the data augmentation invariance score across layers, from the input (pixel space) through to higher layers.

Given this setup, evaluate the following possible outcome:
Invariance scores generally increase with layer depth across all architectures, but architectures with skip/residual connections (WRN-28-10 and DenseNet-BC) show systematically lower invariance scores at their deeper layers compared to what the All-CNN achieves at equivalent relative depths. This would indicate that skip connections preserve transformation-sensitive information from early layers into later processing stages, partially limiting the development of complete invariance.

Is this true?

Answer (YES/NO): NO